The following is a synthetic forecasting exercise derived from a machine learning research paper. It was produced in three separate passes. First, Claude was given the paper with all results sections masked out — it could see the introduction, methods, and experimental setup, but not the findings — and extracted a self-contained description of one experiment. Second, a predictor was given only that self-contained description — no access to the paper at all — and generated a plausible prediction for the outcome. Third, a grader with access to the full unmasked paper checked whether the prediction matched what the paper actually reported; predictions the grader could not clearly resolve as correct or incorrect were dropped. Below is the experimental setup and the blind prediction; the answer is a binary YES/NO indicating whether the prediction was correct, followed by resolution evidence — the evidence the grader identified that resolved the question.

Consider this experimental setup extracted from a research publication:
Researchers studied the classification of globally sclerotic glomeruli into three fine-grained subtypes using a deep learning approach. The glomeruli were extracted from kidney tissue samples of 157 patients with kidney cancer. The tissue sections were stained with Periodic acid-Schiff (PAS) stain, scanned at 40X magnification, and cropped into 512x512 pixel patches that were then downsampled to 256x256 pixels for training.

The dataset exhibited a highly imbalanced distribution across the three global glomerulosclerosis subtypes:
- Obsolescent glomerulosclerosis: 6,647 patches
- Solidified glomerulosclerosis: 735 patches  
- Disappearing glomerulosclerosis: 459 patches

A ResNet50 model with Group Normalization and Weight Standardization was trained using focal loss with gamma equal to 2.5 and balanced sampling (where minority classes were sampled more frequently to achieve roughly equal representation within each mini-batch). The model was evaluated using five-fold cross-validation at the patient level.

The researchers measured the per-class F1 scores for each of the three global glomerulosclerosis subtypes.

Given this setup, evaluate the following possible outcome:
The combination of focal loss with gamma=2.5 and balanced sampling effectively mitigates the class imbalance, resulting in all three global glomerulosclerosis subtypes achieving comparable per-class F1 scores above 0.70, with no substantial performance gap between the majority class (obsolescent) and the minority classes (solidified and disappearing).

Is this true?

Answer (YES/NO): NO